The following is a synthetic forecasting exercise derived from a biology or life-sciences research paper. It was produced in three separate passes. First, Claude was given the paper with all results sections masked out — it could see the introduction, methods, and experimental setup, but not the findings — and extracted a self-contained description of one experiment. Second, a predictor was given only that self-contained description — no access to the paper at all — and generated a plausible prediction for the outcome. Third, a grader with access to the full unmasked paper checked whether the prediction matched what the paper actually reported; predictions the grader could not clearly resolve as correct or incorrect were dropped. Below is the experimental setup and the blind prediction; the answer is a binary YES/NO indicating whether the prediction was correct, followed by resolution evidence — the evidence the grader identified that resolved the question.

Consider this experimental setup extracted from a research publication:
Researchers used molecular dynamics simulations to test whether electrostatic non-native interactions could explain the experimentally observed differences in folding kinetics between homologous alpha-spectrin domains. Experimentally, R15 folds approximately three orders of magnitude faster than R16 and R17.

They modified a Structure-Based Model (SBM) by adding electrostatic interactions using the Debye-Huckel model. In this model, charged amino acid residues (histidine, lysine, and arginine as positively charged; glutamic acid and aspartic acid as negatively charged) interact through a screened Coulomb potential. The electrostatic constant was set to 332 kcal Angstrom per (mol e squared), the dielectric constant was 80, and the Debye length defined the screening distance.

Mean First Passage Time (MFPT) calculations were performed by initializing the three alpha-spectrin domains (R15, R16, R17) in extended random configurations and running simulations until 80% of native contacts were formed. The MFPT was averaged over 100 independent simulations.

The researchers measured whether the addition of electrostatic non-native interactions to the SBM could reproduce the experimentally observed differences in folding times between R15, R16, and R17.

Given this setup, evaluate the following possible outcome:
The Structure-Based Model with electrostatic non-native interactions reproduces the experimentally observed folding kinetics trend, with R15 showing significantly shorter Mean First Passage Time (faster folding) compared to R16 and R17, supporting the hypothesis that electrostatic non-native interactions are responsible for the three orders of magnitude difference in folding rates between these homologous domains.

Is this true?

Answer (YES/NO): NO